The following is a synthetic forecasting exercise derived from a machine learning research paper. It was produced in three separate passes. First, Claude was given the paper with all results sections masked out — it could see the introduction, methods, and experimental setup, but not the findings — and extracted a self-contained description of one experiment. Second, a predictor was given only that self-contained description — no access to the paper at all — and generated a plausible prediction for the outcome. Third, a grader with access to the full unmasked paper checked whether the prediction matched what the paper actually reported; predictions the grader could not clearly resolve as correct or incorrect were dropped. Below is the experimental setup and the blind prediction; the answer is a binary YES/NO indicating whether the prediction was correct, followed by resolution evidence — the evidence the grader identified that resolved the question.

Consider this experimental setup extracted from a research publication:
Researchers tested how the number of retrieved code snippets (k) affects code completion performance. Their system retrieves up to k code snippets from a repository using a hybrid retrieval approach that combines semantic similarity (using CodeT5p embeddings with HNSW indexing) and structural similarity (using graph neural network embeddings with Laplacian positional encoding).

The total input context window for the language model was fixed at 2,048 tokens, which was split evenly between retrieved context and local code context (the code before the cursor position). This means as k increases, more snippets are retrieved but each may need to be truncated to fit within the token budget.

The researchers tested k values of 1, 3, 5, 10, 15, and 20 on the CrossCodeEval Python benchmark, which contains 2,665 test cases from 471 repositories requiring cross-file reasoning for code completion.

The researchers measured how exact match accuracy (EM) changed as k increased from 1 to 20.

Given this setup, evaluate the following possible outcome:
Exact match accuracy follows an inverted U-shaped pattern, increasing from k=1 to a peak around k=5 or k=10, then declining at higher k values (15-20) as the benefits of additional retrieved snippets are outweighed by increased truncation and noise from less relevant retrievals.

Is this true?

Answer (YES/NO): NO